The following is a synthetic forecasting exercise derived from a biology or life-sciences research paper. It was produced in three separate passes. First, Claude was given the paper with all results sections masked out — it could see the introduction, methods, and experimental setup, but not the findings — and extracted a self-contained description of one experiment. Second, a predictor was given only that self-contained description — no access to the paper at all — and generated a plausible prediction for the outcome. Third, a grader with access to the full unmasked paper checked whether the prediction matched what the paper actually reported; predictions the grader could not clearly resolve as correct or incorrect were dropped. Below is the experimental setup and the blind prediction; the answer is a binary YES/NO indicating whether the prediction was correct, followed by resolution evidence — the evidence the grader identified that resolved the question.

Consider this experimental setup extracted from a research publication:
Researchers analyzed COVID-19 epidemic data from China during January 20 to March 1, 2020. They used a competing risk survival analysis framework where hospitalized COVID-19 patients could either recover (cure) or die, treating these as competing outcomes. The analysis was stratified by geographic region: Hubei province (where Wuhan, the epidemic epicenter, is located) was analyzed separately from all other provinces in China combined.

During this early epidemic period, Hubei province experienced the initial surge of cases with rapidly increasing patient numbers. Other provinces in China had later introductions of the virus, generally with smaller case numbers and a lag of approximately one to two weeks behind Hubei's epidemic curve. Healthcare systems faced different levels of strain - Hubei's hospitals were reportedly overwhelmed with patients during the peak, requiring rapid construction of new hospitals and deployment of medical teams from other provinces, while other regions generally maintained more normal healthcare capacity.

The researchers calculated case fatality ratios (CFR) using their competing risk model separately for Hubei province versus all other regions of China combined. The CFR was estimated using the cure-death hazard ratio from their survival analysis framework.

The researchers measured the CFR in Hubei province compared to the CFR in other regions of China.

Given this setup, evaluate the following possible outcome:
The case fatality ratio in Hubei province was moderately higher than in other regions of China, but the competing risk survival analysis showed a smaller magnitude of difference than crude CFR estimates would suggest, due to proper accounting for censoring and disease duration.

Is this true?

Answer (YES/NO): NO